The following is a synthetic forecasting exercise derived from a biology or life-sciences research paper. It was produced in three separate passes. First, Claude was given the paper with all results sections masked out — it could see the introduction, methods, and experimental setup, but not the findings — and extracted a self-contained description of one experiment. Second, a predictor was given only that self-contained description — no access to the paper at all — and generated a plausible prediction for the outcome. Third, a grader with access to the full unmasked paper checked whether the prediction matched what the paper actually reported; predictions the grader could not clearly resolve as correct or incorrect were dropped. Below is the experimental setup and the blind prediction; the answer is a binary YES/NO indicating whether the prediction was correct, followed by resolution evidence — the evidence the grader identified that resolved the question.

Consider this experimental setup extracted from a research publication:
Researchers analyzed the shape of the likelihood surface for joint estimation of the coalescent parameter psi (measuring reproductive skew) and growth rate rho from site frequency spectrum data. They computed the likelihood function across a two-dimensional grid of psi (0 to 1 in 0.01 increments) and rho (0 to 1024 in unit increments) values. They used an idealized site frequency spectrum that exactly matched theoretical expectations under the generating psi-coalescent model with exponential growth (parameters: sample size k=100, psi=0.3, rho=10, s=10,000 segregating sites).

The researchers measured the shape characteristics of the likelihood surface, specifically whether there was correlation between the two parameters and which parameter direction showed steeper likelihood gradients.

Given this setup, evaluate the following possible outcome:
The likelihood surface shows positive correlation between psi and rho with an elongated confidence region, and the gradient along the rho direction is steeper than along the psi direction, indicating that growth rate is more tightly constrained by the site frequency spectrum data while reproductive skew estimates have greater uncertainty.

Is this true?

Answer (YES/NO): NO